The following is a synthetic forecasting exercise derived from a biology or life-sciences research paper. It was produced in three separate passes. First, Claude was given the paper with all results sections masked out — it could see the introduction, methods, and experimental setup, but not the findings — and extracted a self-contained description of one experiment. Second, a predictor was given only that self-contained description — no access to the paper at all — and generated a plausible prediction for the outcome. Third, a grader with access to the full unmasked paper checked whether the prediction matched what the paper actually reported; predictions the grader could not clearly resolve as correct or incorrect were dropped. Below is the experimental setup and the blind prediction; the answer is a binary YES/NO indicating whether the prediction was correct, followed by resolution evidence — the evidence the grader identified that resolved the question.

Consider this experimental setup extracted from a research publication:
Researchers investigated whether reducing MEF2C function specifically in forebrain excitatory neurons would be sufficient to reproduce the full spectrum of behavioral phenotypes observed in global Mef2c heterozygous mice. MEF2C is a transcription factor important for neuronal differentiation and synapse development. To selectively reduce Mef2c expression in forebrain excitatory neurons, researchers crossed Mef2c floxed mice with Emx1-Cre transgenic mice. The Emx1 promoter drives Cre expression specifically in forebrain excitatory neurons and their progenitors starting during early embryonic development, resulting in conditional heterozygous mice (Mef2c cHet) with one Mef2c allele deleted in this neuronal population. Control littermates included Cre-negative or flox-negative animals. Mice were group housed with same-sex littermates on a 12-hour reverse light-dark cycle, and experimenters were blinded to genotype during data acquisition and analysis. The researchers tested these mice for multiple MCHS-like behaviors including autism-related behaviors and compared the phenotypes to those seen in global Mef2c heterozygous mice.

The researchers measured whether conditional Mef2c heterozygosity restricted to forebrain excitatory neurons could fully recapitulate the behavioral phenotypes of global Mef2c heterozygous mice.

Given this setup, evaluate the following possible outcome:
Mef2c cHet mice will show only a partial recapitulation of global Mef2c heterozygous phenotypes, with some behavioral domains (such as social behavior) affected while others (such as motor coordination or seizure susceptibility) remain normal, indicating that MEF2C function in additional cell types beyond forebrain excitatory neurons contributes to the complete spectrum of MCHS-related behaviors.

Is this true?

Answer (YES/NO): NO